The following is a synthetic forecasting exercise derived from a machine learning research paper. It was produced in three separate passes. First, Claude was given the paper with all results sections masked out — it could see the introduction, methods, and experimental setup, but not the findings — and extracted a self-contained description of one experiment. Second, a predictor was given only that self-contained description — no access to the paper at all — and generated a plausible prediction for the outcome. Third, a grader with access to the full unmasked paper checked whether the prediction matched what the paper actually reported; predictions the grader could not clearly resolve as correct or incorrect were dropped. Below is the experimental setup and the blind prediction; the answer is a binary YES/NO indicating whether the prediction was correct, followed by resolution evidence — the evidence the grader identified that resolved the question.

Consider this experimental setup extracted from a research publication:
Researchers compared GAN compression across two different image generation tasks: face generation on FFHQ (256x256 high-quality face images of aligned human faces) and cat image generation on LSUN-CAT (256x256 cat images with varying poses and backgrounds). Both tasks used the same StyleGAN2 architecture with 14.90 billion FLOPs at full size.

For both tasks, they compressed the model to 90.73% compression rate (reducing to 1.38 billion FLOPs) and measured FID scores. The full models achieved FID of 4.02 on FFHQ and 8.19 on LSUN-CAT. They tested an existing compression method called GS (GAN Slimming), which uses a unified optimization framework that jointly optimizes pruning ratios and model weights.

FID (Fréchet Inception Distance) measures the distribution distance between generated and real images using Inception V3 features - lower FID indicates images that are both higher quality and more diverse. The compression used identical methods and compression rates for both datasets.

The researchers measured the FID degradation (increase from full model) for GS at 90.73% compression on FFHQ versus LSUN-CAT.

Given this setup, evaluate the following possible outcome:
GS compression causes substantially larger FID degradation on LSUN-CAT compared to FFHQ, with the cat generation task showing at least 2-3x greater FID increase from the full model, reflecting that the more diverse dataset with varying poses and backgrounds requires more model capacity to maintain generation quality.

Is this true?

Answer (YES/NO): NO